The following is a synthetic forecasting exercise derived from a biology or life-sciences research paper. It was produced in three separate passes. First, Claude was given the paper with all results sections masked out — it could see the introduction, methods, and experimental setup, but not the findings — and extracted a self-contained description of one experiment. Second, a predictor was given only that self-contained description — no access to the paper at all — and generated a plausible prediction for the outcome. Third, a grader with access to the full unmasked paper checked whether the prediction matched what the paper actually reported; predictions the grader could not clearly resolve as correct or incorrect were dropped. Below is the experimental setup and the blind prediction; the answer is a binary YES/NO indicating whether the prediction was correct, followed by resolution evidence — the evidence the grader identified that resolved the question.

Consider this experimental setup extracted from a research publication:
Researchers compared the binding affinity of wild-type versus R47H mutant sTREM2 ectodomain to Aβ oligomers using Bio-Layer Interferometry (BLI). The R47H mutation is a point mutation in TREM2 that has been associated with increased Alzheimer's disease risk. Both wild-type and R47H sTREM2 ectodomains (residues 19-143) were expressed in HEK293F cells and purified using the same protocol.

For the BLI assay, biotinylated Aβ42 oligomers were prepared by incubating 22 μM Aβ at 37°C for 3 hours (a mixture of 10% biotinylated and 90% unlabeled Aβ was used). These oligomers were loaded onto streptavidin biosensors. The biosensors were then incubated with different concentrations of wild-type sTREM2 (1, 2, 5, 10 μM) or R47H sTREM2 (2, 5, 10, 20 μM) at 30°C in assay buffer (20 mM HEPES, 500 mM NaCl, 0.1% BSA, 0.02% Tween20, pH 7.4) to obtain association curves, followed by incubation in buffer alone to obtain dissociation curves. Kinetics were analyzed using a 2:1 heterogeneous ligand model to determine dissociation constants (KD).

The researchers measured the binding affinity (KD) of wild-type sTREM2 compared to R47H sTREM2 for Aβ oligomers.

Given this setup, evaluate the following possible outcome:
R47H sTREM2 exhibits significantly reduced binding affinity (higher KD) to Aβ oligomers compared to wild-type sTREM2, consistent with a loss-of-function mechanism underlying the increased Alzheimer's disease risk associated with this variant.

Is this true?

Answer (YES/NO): YES